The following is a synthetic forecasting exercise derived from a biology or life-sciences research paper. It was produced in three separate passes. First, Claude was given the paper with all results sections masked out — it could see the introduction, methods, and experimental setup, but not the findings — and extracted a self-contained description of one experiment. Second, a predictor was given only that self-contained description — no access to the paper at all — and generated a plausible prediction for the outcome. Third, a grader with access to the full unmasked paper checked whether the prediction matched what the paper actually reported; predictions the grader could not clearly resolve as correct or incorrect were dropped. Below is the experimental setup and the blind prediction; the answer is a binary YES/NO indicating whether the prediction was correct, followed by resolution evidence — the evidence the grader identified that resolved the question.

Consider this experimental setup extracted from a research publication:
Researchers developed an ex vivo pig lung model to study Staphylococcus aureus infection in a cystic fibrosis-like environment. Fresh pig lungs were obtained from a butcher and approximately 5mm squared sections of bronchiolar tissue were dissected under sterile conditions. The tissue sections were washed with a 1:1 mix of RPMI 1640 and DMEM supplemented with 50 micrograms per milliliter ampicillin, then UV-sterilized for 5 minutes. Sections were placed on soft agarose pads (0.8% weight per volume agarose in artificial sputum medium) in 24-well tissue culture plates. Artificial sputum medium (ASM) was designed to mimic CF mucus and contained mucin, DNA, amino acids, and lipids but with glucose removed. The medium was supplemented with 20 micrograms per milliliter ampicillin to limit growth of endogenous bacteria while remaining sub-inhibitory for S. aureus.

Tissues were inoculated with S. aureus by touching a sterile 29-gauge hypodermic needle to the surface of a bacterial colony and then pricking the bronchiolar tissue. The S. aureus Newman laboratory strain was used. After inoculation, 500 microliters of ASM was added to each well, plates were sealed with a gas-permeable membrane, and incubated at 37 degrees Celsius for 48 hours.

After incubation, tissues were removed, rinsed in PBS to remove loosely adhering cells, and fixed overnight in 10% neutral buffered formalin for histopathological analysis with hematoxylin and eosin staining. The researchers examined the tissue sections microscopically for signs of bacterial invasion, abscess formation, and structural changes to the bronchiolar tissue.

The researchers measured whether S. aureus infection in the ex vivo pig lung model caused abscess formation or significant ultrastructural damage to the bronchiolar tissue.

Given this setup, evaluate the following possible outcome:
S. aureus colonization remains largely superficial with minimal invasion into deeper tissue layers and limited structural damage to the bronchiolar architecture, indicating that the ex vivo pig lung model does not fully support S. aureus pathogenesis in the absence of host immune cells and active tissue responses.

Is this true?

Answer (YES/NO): NO